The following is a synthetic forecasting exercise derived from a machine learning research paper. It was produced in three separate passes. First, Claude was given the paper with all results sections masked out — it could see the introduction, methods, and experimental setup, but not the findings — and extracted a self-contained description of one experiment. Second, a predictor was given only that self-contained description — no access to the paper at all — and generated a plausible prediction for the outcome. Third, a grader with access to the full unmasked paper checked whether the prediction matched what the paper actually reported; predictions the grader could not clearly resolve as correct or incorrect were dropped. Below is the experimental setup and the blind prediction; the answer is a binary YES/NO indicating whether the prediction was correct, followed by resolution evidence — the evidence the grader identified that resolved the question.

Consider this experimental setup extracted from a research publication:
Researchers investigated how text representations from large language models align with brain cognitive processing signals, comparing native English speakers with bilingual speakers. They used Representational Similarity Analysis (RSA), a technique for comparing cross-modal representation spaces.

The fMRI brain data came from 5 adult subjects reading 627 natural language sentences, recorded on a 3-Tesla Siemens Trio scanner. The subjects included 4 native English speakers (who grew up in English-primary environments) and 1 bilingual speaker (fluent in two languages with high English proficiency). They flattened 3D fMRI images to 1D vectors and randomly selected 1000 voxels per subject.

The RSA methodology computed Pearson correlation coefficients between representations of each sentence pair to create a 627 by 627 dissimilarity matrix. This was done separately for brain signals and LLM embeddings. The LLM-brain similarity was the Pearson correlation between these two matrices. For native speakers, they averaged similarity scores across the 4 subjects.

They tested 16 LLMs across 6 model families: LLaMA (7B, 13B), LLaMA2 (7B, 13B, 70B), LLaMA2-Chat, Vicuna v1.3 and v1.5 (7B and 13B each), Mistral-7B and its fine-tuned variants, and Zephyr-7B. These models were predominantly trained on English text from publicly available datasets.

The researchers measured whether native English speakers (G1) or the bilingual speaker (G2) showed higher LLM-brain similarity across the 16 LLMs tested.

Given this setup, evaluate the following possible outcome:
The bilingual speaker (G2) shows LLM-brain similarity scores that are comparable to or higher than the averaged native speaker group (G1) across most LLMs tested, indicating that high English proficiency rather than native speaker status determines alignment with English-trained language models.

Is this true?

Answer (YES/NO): YES